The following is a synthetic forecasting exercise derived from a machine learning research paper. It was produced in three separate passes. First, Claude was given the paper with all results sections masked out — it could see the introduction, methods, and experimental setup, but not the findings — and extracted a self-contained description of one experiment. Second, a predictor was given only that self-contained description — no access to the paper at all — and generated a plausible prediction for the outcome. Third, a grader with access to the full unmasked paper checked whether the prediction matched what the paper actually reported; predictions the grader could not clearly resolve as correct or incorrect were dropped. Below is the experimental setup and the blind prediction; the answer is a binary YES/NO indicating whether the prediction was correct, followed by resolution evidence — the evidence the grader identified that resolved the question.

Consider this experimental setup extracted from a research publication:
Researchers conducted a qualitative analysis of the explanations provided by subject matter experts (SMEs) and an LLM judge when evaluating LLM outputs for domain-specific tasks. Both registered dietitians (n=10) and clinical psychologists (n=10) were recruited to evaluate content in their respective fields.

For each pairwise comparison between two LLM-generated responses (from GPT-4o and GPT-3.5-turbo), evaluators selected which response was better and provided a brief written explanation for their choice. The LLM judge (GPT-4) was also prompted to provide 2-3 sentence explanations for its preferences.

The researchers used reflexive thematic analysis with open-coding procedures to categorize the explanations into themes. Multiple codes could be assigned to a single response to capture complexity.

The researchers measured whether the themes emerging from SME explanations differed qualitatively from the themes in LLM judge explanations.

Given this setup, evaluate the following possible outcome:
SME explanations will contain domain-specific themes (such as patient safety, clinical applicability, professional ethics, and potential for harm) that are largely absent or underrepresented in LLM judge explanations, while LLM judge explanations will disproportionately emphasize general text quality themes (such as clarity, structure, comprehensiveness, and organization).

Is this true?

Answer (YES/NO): YES